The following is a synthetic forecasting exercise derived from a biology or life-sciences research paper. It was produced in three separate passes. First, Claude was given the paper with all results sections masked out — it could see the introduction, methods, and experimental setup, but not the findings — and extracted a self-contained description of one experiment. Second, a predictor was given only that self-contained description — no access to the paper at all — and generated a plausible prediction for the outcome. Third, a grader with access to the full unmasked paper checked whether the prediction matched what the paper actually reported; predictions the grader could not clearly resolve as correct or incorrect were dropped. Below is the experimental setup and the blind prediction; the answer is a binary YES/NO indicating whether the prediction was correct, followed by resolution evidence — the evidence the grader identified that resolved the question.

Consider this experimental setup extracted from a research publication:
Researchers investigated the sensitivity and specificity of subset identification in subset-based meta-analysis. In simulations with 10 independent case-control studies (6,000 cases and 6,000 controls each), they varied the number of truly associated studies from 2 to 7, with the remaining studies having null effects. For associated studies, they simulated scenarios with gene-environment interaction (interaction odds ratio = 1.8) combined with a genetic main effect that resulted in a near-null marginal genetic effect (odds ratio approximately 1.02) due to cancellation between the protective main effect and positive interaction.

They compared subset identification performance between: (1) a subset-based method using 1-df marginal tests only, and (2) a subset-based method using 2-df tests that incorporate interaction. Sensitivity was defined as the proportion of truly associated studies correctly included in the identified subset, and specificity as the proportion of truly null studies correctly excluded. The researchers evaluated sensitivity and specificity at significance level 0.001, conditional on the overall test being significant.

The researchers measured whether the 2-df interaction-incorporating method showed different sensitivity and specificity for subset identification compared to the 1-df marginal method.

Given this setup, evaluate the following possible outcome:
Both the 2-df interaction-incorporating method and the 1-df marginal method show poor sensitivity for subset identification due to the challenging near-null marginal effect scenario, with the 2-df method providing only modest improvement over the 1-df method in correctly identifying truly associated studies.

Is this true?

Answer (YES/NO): NO